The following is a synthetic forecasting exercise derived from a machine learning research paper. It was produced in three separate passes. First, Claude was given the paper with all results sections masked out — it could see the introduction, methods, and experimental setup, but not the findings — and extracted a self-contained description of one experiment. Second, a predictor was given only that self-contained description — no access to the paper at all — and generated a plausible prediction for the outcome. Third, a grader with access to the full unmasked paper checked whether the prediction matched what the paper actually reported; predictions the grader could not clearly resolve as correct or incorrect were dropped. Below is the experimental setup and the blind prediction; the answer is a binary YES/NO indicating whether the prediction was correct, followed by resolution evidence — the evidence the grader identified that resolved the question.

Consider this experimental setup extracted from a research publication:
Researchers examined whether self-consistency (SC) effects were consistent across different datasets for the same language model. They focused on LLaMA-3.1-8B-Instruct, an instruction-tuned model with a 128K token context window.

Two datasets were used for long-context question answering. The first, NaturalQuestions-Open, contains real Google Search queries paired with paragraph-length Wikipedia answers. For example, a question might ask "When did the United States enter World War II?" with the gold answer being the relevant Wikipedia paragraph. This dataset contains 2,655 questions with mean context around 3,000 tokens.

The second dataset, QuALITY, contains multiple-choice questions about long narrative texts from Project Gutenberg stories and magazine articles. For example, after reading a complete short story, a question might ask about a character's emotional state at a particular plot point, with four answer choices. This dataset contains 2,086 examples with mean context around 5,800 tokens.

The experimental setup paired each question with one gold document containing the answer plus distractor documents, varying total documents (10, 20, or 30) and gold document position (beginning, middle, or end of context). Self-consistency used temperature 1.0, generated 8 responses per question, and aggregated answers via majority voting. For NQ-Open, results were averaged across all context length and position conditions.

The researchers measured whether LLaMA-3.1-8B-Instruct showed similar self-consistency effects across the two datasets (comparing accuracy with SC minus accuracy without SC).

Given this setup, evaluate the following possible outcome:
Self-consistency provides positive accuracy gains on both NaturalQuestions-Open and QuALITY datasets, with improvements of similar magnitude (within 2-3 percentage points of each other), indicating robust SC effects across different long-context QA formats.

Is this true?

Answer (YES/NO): NO